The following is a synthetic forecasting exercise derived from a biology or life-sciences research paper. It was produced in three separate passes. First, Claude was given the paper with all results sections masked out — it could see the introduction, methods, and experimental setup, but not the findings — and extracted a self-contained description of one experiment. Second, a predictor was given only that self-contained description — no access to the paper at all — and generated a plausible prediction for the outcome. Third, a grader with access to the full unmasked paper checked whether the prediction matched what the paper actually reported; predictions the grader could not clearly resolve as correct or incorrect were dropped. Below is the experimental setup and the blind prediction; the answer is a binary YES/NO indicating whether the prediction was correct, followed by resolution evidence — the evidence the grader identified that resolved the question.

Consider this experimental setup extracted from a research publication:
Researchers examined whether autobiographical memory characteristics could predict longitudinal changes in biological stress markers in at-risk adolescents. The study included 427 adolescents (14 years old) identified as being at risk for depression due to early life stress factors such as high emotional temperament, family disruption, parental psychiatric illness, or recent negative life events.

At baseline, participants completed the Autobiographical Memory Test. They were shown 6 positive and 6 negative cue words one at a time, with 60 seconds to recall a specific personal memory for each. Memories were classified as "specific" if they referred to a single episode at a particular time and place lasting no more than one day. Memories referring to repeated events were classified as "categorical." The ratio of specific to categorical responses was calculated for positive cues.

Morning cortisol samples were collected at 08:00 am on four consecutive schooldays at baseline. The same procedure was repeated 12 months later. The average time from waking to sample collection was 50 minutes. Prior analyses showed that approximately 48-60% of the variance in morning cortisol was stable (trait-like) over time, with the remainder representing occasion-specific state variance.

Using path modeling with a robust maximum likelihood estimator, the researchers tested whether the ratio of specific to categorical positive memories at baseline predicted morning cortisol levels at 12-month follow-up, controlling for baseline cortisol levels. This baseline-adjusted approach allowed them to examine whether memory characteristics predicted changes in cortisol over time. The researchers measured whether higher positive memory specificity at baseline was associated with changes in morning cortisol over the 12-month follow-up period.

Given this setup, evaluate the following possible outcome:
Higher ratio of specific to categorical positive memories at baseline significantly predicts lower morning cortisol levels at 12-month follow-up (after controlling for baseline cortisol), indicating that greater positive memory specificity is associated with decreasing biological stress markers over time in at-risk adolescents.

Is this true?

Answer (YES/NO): YES